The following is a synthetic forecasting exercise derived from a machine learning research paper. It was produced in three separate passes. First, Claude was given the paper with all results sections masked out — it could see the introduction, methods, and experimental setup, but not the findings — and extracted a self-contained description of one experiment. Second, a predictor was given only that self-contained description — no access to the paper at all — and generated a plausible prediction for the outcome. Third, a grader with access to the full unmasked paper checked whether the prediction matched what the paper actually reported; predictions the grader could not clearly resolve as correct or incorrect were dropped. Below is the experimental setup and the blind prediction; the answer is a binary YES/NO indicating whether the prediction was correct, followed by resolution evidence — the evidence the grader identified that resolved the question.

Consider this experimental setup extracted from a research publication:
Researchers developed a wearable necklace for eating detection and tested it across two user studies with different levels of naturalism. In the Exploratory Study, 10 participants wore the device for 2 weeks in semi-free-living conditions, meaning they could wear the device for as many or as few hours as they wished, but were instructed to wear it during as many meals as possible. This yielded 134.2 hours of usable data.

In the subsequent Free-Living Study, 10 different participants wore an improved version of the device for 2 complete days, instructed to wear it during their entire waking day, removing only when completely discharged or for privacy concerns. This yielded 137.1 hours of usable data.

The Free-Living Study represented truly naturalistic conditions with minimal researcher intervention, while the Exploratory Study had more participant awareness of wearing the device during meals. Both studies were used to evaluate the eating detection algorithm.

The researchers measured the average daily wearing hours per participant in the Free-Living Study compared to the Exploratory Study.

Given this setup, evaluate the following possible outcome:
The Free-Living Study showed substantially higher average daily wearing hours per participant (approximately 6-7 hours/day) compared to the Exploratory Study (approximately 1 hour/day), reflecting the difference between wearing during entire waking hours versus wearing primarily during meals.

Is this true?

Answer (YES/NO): NO